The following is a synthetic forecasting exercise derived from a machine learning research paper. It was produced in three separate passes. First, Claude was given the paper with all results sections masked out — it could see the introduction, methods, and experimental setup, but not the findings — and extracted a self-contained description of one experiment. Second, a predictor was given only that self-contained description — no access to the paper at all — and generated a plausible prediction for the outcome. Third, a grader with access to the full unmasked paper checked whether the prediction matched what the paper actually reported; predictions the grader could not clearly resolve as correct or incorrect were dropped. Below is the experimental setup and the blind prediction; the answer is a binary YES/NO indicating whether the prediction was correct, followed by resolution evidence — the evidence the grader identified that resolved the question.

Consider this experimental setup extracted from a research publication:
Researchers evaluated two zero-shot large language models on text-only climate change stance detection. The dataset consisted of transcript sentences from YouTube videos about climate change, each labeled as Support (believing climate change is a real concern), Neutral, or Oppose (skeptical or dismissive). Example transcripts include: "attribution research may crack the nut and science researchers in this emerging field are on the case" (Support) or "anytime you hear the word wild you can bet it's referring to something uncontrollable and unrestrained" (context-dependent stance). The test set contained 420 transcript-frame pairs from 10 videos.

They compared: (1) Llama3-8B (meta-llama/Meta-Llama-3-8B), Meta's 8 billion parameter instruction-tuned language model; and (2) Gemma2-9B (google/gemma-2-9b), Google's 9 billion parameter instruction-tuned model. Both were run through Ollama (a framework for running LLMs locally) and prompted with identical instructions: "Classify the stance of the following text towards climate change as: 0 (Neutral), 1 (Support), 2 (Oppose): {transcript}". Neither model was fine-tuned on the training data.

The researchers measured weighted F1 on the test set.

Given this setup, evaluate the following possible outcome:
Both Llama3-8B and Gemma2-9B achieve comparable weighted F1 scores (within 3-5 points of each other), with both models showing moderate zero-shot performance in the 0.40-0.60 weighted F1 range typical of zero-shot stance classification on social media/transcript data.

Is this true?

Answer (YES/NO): NO